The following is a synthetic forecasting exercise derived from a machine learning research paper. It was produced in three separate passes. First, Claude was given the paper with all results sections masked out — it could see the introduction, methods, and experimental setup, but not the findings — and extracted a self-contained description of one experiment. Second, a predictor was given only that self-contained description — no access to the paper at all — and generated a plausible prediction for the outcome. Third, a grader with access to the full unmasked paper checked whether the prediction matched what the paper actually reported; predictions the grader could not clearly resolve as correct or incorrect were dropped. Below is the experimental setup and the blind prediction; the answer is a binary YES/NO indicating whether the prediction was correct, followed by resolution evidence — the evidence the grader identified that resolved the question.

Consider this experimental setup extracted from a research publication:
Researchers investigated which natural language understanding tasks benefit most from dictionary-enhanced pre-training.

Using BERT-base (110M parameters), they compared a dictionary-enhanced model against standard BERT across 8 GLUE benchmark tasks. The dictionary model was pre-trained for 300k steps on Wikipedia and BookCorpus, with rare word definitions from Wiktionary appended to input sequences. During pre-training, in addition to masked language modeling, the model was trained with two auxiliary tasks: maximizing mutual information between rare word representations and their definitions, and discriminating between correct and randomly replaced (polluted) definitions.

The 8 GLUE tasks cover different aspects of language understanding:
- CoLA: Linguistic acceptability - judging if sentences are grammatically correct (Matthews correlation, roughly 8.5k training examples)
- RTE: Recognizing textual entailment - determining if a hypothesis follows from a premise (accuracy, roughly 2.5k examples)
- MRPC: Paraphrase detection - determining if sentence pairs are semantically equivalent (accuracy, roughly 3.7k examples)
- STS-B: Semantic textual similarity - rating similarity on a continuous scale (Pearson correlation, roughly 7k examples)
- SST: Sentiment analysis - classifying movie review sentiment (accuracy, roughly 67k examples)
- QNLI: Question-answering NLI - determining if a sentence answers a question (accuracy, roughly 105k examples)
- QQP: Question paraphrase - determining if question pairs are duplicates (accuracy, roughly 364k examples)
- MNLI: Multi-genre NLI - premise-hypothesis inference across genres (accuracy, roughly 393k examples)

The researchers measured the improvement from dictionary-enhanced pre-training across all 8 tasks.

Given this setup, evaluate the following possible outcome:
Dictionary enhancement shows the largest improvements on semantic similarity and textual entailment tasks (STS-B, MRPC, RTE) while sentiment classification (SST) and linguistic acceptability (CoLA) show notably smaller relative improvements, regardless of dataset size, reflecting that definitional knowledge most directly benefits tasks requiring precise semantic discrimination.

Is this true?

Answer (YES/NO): NO